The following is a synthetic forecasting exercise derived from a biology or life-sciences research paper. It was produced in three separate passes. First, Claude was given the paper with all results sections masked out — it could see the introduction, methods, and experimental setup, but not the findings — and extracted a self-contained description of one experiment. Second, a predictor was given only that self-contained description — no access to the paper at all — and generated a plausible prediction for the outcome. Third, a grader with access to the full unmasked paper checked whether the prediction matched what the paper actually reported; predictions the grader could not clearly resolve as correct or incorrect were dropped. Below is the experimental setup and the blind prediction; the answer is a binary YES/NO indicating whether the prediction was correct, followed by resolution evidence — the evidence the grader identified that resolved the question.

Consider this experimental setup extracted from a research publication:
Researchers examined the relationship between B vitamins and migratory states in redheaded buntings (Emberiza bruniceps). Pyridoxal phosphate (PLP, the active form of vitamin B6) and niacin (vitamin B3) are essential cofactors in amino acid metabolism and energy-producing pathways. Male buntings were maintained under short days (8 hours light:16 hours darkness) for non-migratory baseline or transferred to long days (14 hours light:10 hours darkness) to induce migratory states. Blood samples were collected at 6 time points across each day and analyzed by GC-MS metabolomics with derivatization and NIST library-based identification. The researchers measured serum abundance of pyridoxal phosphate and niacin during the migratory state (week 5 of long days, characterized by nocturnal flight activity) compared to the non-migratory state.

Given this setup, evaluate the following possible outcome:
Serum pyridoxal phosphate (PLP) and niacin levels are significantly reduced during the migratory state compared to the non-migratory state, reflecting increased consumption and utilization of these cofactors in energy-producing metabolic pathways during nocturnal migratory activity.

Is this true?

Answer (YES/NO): NO